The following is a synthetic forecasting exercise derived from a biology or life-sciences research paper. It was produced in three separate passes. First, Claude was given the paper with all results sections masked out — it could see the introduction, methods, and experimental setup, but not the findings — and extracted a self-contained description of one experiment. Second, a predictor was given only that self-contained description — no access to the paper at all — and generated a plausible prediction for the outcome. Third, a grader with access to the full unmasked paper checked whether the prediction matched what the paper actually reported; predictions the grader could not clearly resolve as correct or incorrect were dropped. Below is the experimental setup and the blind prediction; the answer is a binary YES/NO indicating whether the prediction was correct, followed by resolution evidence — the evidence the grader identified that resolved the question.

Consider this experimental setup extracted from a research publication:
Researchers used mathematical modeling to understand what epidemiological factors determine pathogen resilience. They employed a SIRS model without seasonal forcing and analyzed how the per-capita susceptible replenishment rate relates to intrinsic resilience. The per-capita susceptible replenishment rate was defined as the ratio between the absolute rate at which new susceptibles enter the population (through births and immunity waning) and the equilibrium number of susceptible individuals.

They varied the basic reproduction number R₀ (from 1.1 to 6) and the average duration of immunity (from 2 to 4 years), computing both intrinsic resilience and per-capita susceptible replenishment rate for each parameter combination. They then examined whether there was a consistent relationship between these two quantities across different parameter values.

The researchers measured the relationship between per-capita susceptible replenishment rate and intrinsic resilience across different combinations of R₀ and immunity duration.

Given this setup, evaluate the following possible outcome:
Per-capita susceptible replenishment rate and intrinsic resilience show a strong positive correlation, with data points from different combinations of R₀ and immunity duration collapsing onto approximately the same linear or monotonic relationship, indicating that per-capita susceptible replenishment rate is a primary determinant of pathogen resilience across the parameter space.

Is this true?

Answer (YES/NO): NO